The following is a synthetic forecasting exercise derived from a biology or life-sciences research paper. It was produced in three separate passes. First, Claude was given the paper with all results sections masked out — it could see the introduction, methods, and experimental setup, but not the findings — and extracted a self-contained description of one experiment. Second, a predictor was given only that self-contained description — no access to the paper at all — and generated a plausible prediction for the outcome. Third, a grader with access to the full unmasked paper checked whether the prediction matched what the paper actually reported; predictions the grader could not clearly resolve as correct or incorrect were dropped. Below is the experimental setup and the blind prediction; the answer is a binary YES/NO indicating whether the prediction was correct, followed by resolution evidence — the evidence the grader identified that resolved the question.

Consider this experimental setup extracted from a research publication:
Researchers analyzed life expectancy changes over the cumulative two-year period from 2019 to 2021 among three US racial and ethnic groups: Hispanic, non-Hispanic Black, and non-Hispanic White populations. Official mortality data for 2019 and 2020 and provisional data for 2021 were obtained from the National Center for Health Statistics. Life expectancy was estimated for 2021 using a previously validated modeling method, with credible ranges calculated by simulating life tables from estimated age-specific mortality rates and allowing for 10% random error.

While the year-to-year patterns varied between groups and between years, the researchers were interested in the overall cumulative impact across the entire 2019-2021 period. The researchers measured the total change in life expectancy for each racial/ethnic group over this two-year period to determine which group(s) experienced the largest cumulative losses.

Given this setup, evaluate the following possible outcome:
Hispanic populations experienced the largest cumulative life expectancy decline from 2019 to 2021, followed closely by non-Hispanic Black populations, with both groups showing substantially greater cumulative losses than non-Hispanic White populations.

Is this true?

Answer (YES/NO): YES